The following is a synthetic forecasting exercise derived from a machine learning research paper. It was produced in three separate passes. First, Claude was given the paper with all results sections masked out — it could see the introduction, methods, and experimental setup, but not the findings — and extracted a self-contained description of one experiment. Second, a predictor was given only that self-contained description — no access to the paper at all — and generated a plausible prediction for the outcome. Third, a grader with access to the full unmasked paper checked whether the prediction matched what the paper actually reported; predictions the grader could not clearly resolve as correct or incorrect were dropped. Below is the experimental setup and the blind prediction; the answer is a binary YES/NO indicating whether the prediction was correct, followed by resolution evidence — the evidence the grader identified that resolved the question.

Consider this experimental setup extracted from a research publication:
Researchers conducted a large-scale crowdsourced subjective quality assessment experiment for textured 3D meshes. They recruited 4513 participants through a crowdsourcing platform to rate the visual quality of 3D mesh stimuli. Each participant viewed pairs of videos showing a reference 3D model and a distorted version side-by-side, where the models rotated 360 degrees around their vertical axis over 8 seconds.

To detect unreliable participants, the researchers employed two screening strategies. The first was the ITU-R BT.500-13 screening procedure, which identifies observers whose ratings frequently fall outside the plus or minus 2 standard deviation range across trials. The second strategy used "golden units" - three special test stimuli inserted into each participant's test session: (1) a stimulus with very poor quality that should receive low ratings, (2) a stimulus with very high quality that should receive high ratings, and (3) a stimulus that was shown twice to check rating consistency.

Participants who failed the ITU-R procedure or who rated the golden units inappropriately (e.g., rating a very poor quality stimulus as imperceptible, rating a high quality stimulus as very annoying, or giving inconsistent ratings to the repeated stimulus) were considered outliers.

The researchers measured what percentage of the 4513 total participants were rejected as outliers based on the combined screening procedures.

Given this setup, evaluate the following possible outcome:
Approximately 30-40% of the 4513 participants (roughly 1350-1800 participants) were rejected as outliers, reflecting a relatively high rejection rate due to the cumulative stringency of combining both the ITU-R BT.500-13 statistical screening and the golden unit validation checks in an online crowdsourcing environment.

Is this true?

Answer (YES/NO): NO